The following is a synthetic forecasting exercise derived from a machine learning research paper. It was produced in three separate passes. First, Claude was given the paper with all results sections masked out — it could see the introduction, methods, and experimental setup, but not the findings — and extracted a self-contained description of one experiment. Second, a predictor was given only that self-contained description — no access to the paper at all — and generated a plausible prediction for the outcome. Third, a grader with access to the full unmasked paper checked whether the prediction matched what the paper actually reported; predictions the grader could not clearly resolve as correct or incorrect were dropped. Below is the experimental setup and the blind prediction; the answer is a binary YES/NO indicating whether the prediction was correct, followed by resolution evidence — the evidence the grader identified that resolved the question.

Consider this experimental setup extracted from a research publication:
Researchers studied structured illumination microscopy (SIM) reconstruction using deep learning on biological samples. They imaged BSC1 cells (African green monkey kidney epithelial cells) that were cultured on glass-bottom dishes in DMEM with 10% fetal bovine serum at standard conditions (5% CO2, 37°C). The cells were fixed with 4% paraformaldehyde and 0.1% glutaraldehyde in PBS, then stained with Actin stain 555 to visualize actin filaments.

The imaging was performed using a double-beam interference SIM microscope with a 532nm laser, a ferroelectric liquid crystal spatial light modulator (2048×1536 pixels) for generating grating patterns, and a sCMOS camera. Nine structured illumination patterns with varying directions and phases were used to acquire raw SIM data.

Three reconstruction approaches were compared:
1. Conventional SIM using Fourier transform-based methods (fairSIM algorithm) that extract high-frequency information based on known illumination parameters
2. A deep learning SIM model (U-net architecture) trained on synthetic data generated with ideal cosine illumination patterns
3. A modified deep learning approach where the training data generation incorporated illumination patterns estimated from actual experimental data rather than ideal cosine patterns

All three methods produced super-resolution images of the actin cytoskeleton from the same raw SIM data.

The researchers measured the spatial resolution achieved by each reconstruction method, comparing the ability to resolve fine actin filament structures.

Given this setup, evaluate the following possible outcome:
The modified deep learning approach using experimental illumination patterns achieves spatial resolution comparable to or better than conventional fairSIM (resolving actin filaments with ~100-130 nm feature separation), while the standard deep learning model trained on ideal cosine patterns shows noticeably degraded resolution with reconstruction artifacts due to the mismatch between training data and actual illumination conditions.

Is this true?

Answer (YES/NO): NO